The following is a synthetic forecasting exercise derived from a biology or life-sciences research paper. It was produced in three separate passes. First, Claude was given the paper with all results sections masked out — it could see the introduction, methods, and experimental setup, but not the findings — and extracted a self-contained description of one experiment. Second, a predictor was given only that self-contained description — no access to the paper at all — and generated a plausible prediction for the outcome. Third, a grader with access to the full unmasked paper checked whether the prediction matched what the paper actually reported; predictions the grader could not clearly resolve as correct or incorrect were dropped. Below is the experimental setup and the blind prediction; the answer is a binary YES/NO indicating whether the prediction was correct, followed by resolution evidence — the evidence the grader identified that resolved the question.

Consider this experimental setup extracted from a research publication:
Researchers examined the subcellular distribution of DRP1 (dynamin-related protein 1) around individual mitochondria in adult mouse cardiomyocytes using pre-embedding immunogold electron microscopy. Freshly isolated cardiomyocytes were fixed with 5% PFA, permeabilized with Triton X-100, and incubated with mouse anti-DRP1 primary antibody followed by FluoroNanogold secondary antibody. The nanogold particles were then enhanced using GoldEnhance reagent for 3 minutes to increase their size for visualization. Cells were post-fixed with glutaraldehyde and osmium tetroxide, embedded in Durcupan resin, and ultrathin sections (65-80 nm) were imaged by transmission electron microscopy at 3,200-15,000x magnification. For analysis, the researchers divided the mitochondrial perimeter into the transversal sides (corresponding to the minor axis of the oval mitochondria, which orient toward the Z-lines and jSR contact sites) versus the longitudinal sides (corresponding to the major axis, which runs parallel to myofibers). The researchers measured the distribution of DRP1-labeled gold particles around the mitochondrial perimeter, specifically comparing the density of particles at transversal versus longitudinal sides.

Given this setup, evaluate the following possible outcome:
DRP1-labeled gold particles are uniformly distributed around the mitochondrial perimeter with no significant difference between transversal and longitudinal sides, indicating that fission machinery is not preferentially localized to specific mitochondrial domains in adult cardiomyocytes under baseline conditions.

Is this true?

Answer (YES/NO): NO